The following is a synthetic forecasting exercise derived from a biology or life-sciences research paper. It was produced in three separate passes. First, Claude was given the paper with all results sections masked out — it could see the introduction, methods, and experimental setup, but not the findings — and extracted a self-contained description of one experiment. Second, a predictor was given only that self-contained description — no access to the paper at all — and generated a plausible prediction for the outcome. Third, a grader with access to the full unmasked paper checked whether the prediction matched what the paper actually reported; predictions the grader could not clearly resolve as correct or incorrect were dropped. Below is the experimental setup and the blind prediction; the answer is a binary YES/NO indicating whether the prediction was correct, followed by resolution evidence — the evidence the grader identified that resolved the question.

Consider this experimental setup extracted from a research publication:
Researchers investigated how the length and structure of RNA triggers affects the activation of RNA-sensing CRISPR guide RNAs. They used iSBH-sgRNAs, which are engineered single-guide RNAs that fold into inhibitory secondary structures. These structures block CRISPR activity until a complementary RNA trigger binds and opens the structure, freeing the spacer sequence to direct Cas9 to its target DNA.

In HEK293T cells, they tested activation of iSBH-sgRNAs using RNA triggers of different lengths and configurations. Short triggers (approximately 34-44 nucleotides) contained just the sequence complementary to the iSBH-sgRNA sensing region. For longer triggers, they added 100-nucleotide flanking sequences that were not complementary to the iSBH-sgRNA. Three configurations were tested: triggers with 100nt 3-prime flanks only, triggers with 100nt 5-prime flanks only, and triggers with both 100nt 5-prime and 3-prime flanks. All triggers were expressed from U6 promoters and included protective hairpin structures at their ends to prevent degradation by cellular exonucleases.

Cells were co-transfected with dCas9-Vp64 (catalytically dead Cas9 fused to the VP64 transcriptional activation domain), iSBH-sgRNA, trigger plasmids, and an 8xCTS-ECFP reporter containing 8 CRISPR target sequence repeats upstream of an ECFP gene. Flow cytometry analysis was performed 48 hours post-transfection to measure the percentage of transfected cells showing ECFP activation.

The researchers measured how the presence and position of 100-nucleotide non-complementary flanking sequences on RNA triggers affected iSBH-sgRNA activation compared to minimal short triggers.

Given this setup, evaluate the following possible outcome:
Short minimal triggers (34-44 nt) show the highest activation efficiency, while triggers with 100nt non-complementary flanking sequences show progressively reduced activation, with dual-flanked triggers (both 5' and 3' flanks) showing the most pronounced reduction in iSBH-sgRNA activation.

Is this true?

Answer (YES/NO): NO